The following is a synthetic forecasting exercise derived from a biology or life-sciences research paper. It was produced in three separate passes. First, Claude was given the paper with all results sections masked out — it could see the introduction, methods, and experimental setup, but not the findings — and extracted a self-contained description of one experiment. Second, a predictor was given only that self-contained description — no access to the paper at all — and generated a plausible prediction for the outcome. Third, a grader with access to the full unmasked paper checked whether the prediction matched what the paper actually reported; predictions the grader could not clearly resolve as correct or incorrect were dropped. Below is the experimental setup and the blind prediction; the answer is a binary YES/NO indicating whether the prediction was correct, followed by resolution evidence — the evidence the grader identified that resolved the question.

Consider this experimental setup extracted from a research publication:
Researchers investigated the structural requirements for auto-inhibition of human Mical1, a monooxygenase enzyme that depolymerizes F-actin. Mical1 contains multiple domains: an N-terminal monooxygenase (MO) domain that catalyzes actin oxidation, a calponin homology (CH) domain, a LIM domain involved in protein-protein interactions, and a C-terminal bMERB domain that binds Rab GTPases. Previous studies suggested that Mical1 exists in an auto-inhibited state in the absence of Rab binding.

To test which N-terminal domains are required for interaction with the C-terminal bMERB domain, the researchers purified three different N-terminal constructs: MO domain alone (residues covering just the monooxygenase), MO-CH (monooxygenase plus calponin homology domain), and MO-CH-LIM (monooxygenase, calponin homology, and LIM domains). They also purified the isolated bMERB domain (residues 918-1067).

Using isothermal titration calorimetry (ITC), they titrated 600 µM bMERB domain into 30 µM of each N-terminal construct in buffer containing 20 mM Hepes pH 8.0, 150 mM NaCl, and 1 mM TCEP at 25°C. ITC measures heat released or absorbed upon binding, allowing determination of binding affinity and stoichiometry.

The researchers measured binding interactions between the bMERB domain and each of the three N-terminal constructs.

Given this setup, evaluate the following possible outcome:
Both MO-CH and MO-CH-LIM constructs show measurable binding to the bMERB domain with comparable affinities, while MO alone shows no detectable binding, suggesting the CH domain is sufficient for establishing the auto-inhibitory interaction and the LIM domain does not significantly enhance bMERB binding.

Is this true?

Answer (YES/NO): NO